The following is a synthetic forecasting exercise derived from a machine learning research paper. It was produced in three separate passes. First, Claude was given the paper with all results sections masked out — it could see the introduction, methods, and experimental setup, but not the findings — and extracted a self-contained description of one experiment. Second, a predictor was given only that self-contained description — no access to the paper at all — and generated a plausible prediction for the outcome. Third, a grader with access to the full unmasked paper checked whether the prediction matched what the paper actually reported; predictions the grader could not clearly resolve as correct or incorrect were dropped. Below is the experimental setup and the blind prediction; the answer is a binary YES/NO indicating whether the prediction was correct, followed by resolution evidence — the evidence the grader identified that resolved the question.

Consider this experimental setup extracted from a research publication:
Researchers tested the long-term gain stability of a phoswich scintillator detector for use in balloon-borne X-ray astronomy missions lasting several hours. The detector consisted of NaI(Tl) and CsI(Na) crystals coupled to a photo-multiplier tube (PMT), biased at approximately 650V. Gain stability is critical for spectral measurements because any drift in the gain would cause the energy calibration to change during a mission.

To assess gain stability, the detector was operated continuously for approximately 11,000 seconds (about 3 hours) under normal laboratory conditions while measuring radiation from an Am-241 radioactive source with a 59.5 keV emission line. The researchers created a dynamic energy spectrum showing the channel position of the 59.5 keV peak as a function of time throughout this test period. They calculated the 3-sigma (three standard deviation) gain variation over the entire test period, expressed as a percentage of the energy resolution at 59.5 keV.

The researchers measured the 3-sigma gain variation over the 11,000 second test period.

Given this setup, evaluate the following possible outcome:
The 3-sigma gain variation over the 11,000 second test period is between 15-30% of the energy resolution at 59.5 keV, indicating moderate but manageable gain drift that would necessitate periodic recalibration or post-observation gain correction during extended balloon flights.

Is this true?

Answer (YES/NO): YES